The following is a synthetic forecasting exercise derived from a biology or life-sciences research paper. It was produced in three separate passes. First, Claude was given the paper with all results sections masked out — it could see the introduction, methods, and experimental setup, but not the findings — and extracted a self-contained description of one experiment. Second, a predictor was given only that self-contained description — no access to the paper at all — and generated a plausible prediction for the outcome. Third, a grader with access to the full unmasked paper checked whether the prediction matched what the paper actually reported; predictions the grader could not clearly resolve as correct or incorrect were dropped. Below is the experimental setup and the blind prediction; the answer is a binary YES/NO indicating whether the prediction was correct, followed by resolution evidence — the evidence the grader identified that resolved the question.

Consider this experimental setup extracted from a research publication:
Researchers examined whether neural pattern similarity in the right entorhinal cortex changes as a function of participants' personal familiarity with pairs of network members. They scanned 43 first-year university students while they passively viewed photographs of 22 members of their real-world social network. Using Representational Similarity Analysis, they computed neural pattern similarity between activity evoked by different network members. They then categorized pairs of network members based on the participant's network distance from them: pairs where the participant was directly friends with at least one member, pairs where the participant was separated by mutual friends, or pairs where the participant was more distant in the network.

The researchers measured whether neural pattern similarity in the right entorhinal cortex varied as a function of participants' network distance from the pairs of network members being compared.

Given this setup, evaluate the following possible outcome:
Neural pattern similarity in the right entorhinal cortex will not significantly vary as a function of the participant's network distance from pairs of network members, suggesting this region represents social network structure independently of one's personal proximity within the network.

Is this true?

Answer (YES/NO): NO